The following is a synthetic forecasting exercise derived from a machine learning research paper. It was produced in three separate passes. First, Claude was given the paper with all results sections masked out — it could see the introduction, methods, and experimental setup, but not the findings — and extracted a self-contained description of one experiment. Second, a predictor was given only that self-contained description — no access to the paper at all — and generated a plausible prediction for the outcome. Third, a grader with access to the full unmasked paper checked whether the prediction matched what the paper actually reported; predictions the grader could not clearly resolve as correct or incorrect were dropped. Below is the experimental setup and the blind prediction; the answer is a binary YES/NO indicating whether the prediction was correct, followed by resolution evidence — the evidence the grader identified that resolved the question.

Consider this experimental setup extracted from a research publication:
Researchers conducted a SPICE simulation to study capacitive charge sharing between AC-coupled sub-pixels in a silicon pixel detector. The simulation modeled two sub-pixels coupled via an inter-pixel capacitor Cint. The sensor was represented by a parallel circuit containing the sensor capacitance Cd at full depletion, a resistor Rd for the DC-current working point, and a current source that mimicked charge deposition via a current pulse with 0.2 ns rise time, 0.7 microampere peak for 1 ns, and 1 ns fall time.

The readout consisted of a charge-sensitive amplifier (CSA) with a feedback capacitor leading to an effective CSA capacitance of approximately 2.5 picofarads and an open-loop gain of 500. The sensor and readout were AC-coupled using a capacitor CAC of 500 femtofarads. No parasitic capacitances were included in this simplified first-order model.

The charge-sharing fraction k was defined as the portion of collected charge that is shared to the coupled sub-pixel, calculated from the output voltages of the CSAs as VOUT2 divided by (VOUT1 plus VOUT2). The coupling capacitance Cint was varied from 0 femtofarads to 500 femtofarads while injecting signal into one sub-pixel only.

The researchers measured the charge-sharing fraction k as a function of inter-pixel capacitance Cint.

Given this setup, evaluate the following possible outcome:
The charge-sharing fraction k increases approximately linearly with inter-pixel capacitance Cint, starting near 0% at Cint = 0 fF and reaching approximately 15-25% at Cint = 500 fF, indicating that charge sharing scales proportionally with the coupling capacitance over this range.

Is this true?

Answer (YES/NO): NO